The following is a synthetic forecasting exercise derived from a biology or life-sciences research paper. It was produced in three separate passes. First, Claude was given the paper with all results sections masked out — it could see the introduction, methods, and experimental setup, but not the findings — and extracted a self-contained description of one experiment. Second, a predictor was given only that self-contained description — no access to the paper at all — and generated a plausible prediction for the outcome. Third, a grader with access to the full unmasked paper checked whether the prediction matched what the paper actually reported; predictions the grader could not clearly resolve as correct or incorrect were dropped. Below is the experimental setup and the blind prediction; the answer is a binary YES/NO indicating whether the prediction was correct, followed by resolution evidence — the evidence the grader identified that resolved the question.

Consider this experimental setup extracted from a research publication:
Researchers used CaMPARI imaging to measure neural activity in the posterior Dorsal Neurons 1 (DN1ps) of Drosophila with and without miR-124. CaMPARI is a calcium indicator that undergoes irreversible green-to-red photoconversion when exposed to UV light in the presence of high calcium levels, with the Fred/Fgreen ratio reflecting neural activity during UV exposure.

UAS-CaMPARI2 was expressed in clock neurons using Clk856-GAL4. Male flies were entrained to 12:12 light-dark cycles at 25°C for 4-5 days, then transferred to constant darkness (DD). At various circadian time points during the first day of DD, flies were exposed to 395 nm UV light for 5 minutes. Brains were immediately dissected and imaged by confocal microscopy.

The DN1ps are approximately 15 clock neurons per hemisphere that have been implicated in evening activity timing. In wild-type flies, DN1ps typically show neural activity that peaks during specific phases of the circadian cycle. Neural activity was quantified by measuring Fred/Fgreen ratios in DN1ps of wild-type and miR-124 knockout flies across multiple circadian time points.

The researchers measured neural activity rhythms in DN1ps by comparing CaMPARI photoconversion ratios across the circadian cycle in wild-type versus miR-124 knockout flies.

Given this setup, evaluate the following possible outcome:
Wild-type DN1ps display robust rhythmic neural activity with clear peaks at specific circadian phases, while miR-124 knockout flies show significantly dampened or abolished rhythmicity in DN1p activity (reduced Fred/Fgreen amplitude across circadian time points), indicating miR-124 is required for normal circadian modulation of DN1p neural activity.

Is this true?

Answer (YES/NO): YES